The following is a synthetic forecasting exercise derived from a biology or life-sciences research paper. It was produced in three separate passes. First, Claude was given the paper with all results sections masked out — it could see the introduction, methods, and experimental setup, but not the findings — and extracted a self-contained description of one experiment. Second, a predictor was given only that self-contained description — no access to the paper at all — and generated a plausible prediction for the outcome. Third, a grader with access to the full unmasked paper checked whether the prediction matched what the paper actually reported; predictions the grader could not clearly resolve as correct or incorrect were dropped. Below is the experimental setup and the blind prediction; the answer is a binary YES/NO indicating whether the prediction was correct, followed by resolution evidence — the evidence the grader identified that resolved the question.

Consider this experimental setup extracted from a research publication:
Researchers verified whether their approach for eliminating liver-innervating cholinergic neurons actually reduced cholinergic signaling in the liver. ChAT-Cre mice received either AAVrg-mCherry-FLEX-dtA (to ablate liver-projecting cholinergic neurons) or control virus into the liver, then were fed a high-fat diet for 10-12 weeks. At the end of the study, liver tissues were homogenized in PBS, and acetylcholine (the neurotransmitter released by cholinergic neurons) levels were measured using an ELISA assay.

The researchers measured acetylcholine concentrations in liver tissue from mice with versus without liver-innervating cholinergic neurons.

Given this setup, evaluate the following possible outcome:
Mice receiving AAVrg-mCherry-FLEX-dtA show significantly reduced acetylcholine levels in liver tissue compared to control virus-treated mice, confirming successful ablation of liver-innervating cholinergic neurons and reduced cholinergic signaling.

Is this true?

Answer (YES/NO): YES